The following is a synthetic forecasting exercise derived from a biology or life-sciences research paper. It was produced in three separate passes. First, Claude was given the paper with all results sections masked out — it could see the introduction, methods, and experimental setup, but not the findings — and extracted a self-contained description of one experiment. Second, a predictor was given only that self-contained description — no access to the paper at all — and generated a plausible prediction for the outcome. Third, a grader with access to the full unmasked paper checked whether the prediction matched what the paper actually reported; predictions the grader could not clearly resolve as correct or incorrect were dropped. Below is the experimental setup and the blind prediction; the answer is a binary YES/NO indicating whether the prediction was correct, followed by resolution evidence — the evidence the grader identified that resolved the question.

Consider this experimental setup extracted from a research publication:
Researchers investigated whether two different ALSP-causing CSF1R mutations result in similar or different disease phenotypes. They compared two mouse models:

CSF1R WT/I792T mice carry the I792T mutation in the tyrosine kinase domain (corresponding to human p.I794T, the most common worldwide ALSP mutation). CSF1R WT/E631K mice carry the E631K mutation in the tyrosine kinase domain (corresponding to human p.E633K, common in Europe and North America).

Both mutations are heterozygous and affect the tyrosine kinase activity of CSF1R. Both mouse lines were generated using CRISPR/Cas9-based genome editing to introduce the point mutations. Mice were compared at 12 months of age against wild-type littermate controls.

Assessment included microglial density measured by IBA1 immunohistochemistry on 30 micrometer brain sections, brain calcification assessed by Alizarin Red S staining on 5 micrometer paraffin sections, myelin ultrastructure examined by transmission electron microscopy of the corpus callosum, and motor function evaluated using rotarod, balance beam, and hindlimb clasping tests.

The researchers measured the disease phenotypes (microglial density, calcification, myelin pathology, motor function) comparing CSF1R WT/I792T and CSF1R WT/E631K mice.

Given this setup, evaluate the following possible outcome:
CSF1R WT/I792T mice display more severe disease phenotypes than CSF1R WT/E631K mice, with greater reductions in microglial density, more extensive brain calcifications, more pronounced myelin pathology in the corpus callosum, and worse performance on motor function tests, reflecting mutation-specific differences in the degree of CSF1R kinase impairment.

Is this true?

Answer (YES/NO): NO